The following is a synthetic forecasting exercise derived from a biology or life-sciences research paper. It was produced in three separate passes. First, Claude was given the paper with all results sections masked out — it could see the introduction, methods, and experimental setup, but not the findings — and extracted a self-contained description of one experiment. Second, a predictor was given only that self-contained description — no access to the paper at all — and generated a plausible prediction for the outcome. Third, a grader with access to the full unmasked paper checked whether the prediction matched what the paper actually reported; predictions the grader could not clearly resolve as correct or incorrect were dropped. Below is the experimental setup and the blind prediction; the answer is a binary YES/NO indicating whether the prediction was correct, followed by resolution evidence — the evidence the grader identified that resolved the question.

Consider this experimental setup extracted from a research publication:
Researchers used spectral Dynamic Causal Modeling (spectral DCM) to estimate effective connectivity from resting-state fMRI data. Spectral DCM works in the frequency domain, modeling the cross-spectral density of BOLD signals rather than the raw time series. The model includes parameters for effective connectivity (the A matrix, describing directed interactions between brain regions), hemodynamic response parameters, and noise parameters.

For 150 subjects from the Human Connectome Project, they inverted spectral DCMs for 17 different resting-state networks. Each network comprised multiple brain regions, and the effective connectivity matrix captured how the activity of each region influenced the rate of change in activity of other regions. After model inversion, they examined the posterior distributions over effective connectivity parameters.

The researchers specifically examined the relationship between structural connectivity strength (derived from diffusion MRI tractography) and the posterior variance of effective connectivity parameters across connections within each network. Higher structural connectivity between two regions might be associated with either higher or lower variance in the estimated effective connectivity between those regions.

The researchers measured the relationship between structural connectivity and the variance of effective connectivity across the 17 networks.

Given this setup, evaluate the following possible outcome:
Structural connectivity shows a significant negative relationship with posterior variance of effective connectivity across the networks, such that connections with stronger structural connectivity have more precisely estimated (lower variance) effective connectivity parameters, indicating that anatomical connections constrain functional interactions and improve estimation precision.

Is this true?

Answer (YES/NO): NO